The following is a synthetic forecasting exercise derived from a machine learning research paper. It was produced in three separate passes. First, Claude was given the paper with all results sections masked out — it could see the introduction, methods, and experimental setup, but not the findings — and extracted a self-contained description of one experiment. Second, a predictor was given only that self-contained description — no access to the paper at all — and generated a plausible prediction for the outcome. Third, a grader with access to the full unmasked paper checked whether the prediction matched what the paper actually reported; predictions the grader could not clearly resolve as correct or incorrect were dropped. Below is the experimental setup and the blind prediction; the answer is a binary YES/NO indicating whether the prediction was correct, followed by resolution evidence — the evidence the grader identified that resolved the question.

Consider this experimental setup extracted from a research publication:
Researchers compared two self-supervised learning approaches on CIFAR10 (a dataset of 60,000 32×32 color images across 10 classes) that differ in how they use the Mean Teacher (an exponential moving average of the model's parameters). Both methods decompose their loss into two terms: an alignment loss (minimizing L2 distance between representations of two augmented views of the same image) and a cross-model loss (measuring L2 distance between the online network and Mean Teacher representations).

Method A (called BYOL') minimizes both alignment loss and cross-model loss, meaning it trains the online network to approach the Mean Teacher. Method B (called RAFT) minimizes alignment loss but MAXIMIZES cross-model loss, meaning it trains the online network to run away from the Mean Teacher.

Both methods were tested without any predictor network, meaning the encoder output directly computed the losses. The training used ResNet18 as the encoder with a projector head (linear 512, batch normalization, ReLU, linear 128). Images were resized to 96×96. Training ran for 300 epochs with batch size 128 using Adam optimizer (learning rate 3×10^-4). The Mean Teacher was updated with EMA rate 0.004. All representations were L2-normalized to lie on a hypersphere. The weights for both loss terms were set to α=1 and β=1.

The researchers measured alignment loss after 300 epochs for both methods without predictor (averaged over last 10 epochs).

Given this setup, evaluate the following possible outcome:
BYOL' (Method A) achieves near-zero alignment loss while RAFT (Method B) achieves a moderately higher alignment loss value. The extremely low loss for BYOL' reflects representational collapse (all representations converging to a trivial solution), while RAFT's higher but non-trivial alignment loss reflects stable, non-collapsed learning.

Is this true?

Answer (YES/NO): NO